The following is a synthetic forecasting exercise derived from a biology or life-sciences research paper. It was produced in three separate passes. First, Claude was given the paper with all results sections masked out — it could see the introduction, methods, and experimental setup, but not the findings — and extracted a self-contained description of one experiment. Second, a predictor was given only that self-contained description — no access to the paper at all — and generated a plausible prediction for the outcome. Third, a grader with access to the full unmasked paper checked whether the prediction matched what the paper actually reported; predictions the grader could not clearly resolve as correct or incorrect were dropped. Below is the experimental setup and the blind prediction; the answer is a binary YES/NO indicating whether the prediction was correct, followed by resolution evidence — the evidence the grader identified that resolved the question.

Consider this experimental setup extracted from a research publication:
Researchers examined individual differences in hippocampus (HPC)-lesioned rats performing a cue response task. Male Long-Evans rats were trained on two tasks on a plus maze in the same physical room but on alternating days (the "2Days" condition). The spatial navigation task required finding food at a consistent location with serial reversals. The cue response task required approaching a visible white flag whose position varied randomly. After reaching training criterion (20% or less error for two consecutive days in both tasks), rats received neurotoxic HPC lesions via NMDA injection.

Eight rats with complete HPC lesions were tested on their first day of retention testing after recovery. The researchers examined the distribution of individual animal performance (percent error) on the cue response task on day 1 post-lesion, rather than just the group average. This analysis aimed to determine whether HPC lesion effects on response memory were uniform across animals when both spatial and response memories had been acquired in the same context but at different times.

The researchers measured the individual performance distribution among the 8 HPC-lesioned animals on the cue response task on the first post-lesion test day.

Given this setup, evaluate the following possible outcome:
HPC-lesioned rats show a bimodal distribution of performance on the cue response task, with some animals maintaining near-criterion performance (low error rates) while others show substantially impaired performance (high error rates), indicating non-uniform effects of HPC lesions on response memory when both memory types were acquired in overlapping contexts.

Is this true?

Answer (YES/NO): YES